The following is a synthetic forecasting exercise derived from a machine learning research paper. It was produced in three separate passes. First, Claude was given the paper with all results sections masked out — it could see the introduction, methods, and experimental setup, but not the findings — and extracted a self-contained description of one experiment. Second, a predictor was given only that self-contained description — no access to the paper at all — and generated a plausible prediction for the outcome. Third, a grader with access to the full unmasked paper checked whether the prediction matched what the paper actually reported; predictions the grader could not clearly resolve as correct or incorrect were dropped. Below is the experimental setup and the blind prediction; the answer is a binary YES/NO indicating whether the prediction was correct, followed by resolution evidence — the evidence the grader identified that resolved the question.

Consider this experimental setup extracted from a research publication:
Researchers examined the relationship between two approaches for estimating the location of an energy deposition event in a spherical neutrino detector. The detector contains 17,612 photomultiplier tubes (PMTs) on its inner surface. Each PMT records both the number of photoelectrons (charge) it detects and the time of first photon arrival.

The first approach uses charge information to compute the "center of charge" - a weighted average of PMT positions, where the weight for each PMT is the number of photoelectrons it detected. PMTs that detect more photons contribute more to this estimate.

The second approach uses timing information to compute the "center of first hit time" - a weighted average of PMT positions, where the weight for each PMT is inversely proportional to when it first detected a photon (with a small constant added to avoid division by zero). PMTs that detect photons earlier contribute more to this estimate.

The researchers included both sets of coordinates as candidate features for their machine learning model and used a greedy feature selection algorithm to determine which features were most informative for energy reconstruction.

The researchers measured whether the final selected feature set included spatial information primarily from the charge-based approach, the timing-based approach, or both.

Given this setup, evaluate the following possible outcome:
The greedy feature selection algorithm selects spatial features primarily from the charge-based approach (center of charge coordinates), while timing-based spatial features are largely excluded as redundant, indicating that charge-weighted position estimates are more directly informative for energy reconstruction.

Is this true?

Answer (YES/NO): YES